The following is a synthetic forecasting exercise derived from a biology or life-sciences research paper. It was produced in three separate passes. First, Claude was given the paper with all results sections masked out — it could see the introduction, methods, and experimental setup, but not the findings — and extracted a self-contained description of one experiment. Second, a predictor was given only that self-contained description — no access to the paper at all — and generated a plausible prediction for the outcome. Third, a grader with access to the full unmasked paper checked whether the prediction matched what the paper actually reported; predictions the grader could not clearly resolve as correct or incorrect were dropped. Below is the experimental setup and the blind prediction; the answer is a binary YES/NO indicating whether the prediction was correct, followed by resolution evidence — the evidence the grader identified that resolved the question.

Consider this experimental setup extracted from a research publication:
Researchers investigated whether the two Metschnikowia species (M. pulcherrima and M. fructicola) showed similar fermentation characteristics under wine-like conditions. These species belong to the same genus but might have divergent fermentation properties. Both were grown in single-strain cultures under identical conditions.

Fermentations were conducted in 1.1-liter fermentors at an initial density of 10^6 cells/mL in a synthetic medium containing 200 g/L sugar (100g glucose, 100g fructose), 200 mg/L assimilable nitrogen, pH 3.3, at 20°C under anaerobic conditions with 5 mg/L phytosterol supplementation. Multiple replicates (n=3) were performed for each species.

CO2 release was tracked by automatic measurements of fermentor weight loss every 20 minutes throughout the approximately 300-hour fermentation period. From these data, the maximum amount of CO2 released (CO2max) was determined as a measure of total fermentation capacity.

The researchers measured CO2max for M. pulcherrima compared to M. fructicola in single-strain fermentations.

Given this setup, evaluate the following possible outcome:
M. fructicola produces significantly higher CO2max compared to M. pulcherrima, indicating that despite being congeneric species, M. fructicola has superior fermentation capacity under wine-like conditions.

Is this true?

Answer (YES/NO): NO